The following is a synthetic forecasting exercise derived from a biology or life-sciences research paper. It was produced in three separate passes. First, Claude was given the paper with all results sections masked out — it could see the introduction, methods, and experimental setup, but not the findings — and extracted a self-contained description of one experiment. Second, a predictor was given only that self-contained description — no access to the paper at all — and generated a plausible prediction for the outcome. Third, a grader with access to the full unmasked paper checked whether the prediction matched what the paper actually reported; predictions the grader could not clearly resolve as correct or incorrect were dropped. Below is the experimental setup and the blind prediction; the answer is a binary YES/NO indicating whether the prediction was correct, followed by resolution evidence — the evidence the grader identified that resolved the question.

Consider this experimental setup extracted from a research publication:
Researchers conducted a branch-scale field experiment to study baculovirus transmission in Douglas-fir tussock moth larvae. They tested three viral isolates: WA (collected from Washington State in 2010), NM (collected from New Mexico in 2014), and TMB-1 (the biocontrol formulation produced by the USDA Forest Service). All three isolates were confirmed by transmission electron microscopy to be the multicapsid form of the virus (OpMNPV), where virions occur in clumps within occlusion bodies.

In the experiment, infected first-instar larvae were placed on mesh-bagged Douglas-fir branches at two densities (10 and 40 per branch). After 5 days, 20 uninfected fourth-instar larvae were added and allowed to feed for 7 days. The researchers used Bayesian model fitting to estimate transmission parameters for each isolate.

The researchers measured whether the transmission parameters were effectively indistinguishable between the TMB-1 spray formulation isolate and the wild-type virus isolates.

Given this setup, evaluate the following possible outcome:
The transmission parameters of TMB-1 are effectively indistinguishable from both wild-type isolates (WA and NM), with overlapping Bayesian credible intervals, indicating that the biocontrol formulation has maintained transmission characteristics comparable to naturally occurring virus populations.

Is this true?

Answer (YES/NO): NO